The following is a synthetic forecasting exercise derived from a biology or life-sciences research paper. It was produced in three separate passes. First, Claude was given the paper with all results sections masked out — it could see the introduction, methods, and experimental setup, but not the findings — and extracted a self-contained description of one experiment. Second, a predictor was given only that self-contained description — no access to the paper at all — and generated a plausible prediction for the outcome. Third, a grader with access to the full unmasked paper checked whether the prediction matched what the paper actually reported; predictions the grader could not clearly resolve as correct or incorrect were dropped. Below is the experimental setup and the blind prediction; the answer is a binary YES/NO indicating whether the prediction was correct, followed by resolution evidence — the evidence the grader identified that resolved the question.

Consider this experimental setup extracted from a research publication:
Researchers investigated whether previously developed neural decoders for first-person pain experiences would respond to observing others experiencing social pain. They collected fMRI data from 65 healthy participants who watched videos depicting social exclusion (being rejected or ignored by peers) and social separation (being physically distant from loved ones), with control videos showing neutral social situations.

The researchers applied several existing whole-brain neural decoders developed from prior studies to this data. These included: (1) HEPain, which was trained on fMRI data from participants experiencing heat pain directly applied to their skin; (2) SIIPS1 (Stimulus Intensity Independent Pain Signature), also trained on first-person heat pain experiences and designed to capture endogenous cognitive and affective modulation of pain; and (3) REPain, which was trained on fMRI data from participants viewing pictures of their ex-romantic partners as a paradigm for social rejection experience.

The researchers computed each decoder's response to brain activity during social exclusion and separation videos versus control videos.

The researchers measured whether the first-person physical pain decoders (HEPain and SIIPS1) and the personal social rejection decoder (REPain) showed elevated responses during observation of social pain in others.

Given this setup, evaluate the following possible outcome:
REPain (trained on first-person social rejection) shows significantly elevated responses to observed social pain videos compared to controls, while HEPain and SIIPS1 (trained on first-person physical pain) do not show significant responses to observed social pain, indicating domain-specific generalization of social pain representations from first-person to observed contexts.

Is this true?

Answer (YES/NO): NO